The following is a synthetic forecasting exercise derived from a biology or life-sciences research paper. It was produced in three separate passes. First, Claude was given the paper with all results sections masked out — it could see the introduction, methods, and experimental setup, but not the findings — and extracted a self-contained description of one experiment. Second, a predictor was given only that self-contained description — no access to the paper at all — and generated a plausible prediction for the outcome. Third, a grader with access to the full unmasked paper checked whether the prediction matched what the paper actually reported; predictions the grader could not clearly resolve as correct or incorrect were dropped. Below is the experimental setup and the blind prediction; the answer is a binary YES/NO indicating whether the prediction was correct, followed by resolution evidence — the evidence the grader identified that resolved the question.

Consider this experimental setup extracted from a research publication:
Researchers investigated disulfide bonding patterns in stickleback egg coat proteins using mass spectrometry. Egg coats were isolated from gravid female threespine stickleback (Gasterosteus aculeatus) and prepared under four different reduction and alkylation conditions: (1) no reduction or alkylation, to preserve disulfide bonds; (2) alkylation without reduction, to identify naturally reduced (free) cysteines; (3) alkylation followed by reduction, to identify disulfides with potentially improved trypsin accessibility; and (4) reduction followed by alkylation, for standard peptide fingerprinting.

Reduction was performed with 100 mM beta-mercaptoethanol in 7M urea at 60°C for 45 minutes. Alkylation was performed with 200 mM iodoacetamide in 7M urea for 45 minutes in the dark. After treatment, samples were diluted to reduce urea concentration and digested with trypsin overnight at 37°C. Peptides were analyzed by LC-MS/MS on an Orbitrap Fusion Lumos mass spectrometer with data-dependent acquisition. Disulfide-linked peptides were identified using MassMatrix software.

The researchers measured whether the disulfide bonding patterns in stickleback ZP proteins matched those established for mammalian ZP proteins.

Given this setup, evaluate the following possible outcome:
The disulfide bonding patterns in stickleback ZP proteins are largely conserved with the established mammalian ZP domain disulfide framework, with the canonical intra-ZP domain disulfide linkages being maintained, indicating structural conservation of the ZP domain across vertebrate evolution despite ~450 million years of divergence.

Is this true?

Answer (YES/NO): NO